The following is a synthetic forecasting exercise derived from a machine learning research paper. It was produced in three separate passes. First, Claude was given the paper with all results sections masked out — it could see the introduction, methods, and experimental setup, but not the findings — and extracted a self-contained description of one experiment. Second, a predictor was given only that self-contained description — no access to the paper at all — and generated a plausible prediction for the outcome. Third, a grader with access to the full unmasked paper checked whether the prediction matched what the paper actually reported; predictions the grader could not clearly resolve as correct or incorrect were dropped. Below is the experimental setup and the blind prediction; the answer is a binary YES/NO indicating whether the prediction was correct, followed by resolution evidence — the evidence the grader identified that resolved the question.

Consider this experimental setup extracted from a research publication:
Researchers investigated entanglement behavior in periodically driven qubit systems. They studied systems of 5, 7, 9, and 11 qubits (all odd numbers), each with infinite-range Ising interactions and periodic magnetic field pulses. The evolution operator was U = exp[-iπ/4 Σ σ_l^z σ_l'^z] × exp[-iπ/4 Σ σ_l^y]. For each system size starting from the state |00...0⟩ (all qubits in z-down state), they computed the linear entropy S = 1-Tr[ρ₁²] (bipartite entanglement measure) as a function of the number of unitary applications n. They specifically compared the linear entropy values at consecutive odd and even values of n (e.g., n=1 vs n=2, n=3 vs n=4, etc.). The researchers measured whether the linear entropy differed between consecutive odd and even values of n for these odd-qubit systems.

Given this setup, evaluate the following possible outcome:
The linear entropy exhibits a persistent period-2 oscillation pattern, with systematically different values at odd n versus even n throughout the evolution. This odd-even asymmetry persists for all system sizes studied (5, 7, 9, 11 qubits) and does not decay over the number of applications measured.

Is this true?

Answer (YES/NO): NO